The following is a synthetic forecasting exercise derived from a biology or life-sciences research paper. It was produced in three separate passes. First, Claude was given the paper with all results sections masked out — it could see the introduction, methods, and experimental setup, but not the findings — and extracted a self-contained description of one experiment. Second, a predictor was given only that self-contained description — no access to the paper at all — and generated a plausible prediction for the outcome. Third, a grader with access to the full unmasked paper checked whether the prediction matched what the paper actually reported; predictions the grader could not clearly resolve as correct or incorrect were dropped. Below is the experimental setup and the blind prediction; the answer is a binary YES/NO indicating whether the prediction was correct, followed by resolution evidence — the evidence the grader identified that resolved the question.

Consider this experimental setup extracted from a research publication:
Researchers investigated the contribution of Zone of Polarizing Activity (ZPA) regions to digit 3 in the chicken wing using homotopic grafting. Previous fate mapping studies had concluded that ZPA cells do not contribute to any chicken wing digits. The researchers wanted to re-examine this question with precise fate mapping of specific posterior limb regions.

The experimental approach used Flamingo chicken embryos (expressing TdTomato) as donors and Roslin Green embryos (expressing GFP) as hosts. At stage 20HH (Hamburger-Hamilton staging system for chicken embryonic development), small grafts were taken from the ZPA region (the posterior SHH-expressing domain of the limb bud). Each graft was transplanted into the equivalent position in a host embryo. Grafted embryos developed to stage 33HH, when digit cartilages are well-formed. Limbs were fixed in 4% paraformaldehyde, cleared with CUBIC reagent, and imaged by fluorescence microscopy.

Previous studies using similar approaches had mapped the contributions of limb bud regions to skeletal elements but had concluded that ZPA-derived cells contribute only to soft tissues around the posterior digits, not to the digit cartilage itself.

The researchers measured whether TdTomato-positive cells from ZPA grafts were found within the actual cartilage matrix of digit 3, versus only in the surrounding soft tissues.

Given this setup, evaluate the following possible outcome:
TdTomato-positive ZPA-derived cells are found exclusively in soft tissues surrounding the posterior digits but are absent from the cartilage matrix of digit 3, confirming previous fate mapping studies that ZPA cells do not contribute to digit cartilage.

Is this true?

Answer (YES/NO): NO